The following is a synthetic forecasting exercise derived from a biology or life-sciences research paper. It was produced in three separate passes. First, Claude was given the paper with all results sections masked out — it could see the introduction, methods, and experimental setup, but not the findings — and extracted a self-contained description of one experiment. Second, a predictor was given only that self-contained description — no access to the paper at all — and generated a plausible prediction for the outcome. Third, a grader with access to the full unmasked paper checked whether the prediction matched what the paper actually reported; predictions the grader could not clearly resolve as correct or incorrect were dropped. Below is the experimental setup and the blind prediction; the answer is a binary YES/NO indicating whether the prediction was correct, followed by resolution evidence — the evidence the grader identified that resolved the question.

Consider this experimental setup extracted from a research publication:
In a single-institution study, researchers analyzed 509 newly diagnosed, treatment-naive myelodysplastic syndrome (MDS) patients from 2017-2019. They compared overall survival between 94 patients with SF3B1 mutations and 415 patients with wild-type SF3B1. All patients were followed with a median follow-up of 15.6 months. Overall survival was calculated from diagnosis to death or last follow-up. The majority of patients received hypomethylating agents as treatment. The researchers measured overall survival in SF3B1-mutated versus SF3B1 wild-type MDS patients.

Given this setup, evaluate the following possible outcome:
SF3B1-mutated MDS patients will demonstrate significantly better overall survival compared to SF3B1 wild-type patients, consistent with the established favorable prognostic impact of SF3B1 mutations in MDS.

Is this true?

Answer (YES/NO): YES